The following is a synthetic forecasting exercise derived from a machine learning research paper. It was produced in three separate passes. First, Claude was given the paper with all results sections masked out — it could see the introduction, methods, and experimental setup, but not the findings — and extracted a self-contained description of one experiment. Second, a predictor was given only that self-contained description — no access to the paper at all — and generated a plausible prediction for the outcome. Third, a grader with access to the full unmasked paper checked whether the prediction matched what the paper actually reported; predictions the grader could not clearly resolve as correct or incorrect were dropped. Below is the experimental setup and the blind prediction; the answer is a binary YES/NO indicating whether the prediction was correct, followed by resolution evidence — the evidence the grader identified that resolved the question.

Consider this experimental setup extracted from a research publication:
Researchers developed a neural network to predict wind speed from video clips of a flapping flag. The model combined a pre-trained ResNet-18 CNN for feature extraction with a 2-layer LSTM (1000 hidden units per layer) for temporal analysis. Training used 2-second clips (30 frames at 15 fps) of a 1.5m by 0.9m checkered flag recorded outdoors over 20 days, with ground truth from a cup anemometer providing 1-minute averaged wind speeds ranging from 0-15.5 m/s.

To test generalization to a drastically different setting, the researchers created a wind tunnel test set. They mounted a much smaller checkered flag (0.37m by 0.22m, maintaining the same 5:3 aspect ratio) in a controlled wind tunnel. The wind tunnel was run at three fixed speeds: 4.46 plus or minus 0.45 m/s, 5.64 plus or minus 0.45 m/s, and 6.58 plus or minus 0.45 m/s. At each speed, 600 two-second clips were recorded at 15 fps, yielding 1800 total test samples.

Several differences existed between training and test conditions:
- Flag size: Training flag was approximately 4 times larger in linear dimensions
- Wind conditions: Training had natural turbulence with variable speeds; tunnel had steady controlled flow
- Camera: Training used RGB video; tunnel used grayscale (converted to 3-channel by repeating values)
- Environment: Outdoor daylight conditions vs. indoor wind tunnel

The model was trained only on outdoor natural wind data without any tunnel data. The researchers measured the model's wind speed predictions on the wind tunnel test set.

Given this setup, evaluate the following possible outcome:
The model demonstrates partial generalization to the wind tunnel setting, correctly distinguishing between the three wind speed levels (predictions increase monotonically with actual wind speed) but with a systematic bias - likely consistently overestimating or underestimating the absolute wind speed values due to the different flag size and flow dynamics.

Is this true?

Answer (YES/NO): YES